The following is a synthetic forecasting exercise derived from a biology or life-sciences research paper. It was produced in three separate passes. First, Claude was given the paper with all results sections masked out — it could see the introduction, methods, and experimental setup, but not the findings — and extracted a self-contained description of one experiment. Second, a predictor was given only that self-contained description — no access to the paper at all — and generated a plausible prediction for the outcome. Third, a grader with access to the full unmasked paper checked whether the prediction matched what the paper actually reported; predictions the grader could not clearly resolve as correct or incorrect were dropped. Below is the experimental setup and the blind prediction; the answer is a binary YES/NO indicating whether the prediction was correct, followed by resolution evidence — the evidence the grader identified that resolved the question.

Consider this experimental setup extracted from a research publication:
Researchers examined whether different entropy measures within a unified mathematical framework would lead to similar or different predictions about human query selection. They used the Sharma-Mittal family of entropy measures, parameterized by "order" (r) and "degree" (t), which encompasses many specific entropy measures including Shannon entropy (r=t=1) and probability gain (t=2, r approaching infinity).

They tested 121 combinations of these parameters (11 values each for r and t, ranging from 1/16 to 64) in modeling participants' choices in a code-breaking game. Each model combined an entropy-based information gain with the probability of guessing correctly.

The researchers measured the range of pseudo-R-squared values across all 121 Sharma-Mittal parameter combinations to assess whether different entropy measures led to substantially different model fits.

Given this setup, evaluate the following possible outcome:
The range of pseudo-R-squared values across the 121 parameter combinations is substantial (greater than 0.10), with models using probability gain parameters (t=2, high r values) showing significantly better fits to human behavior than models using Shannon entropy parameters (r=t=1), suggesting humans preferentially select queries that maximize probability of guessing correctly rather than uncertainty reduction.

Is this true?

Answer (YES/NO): NO